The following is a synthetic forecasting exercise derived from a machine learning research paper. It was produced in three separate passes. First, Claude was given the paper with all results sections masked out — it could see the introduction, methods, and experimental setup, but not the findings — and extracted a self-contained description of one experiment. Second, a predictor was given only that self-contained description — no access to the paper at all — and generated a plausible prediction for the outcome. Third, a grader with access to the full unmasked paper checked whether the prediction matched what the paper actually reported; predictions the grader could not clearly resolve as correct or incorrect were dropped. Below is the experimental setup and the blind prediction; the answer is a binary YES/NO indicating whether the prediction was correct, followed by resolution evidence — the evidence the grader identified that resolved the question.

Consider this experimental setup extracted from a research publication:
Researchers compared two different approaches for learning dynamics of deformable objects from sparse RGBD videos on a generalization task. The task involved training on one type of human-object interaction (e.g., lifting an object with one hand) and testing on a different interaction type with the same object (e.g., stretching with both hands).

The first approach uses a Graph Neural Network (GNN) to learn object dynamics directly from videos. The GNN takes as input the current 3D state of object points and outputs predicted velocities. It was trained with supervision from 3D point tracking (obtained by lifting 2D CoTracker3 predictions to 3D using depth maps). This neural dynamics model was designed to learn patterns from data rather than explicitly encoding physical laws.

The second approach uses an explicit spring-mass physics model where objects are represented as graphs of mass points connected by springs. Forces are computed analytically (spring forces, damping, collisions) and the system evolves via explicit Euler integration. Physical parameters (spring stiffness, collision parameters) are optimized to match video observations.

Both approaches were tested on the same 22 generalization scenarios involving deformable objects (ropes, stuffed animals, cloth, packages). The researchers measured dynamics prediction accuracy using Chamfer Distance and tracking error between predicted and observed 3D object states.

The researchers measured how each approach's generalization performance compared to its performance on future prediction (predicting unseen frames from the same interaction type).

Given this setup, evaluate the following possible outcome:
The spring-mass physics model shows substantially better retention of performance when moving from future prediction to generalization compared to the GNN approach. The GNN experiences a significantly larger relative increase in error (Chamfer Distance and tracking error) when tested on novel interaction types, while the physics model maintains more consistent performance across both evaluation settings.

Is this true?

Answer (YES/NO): YES